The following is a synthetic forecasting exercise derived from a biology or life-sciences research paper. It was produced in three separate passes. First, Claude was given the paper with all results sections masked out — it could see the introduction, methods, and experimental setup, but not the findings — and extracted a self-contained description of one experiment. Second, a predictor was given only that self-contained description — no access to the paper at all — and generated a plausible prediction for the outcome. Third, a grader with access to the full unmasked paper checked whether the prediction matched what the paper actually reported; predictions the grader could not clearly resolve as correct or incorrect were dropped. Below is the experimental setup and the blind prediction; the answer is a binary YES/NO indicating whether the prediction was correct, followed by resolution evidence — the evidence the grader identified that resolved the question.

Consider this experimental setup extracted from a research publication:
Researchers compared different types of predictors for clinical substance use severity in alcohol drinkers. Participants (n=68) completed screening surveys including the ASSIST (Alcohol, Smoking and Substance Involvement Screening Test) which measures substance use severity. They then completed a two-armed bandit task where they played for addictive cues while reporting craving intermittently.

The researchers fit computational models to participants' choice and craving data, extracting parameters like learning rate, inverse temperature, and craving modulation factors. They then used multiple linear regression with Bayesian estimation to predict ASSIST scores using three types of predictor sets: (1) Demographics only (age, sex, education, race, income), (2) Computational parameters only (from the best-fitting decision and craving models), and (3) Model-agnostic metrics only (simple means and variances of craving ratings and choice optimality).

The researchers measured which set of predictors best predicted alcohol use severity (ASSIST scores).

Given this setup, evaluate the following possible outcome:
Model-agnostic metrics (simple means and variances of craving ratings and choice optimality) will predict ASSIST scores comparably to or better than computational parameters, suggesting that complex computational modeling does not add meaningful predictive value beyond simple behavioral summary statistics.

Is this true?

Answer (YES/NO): NO